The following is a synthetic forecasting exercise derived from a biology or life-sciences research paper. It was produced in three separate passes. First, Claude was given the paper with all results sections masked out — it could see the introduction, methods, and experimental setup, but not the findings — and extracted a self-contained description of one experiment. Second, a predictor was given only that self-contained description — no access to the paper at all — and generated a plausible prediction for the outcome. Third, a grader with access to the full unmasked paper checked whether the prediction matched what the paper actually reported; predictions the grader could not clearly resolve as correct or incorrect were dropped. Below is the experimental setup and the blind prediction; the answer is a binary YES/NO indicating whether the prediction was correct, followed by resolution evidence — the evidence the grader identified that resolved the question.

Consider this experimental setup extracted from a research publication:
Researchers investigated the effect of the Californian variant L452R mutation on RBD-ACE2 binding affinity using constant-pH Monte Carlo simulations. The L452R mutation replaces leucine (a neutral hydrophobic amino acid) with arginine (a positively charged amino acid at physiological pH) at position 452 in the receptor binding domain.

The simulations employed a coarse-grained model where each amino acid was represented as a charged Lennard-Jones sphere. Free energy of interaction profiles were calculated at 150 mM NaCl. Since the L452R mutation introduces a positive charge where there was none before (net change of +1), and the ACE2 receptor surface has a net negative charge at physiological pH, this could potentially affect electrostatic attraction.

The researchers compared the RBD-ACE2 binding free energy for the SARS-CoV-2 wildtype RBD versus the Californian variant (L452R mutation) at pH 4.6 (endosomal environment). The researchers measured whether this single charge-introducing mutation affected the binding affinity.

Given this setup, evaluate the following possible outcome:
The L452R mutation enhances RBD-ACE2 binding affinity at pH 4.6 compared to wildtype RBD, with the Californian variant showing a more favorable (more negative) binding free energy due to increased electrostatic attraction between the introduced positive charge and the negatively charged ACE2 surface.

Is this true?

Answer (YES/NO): YES